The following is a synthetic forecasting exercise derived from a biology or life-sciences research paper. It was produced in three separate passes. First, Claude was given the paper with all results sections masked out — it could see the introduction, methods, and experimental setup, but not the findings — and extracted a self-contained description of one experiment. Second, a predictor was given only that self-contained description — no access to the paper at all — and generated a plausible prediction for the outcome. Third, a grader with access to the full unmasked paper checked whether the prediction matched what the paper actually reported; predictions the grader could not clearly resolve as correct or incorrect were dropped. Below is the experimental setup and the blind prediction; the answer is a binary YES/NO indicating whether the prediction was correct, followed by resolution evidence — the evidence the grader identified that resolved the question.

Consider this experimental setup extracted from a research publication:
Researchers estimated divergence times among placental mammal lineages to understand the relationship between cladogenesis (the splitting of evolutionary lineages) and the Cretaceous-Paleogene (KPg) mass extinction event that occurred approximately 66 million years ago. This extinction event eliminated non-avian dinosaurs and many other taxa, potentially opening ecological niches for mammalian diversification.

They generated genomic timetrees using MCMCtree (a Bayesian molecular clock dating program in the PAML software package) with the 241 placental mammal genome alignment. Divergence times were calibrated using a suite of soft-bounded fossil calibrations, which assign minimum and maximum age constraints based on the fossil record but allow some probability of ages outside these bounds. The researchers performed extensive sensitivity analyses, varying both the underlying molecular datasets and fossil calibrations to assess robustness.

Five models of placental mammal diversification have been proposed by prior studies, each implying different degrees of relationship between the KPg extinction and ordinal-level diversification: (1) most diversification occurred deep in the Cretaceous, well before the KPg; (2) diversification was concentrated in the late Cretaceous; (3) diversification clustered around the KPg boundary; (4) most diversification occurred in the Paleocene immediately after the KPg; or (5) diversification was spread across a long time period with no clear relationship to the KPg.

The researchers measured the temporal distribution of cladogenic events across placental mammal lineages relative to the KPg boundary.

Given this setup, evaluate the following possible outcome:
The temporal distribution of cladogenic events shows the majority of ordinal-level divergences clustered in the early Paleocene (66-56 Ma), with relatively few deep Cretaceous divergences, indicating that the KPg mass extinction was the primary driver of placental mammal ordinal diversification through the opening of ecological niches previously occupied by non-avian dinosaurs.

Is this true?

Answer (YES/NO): NO